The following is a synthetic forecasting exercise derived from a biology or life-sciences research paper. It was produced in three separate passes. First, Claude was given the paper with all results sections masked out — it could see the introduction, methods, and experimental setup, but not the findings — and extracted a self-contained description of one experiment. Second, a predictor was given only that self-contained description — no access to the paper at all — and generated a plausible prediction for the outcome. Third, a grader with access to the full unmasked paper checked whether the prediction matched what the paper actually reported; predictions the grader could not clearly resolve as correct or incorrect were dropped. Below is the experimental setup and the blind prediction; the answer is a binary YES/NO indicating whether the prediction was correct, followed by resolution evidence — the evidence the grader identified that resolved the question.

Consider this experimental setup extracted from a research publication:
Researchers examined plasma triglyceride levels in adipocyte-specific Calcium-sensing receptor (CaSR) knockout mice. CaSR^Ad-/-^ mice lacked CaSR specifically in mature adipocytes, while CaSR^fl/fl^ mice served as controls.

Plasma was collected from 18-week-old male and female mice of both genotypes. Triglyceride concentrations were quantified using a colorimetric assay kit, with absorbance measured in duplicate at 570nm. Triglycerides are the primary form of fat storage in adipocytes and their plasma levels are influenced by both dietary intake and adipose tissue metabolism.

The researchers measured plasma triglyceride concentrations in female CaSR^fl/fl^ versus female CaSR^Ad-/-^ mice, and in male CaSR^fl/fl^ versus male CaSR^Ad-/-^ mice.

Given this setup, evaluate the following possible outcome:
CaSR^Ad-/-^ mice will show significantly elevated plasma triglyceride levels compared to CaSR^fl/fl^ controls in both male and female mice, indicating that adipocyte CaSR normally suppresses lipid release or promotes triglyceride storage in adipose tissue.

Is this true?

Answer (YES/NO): NO